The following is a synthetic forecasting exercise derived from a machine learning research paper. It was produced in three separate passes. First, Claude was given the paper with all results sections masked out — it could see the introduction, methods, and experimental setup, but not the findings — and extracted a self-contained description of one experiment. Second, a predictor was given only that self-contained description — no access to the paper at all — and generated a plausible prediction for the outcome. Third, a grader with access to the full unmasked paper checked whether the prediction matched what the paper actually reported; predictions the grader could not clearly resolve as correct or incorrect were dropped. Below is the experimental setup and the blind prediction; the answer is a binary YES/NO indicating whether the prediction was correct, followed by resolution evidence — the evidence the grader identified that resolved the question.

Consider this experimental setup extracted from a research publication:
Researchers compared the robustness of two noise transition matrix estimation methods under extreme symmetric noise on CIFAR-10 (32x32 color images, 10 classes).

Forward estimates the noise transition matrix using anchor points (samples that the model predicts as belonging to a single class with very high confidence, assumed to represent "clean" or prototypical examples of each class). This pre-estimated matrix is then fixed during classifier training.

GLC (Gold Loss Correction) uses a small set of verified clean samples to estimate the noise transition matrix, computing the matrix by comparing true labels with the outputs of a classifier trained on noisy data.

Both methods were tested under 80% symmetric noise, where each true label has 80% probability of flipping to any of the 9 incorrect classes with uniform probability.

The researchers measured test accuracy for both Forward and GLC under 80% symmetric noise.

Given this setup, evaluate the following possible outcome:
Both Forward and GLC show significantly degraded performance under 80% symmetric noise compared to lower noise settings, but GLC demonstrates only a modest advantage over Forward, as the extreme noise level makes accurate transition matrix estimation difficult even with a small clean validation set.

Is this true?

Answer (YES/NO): YES